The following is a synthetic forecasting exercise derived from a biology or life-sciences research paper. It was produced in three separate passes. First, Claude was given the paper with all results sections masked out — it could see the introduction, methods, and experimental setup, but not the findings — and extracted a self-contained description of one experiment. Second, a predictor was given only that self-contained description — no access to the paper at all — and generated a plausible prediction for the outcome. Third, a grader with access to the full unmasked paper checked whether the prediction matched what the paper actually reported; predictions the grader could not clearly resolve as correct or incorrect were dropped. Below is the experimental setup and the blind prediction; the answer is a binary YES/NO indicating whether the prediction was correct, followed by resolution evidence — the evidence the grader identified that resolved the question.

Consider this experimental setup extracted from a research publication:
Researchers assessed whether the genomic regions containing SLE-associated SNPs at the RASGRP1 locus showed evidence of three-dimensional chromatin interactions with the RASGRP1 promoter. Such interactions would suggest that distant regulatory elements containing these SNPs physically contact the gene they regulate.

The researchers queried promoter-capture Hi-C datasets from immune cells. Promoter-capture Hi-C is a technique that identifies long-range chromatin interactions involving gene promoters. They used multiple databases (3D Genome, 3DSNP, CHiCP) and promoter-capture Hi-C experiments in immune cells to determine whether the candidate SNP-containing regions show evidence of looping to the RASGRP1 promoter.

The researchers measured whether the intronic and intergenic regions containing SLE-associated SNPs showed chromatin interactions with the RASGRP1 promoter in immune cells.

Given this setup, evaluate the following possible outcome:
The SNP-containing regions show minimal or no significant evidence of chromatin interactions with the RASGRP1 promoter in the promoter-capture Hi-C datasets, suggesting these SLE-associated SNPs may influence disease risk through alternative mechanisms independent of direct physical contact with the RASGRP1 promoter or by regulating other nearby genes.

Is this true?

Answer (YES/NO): NO